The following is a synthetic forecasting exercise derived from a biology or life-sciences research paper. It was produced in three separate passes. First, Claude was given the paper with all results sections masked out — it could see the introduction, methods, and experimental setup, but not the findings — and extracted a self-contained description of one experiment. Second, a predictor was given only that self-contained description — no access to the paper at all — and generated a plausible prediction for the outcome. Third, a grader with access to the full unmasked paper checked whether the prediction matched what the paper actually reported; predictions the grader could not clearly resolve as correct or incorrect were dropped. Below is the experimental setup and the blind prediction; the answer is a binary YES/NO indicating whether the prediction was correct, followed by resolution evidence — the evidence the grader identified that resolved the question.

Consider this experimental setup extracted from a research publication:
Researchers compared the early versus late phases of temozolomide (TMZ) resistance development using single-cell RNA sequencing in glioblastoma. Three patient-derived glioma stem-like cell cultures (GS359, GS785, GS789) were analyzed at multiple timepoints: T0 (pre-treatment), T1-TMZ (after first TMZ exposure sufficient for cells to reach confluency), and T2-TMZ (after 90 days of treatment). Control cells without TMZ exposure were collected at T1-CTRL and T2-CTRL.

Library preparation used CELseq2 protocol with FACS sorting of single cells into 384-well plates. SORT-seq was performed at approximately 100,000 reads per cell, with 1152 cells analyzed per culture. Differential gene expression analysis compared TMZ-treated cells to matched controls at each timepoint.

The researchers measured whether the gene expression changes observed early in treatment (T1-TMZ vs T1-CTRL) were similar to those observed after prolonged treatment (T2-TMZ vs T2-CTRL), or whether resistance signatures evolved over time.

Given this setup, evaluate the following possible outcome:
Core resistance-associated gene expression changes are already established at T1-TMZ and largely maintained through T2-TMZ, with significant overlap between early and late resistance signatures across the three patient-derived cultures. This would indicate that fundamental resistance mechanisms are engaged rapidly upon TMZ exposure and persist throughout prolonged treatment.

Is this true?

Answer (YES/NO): NO